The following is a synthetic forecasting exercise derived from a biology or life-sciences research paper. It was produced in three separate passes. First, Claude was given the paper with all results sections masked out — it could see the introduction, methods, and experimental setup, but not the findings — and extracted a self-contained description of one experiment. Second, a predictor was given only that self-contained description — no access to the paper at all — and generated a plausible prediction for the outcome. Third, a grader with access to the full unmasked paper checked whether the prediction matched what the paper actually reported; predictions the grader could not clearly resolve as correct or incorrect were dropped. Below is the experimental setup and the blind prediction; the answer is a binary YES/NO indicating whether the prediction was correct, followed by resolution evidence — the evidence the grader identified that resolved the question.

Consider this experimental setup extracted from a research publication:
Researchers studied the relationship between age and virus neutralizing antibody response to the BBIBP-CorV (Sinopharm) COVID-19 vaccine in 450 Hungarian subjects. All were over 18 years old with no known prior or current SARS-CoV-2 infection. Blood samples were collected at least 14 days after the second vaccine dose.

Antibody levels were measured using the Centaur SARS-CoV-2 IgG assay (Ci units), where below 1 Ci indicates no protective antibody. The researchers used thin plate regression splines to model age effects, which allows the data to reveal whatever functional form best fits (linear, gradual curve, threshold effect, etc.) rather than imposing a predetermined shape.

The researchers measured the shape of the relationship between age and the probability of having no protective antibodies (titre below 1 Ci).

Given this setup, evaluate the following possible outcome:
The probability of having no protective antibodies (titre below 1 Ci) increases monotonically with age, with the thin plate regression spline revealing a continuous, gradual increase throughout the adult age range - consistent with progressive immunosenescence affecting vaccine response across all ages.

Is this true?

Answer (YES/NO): NO